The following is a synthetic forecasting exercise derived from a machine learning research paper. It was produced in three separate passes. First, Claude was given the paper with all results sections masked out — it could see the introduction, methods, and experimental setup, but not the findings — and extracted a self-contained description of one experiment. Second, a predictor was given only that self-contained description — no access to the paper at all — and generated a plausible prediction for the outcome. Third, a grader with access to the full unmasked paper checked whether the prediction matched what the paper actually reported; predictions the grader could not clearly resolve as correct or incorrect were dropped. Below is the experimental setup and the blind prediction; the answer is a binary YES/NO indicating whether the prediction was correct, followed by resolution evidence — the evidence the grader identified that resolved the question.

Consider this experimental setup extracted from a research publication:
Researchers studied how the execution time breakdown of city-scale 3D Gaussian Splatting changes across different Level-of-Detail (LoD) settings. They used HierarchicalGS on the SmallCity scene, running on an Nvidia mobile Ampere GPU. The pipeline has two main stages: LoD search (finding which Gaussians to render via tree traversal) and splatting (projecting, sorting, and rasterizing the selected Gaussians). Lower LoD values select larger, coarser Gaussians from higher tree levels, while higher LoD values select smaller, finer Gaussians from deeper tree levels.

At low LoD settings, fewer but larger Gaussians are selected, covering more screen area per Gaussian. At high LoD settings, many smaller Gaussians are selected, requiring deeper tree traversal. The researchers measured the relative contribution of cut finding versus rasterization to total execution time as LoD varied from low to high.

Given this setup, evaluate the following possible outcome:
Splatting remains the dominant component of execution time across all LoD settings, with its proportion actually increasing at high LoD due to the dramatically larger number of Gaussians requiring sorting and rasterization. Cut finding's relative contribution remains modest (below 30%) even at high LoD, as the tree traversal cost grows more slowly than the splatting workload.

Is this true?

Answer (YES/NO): NO